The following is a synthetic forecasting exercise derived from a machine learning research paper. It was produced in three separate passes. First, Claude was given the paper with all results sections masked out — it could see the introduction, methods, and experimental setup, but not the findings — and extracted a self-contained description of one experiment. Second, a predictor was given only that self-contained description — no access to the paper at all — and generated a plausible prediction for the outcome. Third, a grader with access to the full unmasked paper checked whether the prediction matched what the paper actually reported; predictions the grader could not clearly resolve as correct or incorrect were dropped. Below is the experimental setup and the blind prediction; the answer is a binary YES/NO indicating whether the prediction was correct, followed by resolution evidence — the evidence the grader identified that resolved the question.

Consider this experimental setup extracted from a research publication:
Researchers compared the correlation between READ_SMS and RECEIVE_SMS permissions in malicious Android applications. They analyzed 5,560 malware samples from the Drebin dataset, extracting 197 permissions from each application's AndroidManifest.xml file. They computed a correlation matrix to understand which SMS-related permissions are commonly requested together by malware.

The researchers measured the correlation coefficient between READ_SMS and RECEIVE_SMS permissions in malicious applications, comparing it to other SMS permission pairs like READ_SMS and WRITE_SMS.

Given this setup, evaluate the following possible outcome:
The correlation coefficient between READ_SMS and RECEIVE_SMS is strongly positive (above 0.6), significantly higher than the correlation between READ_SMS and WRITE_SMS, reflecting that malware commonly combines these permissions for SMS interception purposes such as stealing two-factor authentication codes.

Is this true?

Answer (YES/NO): NO